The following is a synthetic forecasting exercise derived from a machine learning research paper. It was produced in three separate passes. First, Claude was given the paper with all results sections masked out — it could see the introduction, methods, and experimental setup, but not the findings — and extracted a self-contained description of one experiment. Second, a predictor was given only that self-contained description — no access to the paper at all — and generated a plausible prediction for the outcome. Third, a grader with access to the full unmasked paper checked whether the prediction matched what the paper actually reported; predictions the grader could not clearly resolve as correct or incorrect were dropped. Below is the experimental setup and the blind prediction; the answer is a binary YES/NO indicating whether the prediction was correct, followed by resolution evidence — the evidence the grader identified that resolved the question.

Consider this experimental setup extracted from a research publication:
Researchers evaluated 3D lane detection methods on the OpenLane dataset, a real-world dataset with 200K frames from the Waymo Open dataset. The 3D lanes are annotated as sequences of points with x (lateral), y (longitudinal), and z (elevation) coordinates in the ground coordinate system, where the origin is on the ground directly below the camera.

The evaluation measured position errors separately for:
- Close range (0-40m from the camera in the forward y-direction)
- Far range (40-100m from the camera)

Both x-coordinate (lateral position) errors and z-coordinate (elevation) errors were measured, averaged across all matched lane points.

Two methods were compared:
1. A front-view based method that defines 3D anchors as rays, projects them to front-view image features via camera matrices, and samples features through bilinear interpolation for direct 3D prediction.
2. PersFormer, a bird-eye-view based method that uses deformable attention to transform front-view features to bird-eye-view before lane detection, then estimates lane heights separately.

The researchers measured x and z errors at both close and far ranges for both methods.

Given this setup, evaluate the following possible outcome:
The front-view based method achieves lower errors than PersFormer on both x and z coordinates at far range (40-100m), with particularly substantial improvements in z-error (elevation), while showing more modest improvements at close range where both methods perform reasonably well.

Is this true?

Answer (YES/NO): NO